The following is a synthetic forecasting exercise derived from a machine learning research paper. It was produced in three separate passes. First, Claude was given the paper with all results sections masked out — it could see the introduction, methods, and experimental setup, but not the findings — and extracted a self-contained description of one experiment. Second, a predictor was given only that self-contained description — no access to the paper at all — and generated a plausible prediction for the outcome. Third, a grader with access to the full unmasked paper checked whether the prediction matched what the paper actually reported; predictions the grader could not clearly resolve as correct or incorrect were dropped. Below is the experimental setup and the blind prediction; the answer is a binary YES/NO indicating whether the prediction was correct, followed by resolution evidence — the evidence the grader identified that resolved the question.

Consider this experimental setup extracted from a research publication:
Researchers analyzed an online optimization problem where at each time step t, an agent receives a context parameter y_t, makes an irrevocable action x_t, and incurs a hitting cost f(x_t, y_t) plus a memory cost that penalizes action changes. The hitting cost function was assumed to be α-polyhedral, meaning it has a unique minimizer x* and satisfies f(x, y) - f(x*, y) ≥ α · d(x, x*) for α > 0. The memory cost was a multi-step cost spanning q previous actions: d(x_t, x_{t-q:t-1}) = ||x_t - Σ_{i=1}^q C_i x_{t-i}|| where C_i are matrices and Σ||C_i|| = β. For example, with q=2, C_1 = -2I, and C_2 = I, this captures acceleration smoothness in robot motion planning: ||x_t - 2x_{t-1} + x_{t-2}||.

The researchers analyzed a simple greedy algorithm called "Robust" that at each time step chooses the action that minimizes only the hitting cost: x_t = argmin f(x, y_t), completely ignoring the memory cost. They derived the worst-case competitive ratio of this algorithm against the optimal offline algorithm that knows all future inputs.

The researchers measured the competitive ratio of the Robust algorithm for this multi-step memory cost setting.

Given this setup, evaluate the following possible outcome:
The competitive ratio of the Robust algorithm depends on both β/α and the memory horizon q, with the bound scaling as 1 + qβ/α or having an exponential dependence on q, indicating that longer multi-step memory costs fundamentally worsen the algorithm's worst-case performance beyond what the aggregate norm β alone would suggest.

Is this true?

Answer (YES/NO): NO